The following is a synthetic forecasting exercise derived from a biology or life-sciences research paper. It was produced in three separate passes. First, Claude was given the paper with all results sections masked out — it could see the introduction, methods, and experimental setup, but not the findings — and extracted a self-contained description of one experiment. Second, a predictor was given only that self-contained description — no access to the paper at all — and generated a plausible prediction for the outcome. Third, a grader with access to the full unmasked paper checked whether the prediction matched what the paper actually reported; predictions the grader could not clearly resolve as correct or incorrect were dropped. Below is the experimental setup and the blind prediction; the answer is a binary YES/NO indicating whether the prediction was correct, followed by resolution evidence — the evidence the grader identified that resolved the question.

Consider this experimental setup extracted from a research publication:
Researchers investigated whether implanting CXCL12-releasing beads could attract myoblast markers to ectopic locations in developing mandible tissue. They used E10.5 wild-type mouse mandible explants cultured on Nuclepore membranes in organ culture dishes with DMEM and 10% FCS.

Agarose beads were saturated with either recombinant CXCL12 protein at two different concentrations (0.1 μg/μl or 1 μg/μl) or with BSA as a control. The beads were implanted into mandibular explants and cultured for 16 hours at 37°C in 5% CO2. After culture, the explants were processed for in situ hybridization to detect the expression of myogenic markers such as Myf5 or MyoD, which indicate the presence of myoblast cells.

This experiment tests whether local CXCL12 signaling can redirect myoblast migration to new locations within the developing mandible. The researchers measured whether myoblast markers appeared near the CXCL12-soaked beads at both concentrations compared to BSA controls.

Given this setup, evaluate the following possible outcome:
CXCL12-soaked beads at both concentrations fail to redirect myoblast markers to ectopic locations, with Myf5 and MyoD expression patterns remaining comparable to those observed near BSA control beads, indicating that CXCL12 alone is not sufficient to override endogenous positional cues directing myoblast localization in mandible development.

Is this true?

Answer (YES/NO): NO